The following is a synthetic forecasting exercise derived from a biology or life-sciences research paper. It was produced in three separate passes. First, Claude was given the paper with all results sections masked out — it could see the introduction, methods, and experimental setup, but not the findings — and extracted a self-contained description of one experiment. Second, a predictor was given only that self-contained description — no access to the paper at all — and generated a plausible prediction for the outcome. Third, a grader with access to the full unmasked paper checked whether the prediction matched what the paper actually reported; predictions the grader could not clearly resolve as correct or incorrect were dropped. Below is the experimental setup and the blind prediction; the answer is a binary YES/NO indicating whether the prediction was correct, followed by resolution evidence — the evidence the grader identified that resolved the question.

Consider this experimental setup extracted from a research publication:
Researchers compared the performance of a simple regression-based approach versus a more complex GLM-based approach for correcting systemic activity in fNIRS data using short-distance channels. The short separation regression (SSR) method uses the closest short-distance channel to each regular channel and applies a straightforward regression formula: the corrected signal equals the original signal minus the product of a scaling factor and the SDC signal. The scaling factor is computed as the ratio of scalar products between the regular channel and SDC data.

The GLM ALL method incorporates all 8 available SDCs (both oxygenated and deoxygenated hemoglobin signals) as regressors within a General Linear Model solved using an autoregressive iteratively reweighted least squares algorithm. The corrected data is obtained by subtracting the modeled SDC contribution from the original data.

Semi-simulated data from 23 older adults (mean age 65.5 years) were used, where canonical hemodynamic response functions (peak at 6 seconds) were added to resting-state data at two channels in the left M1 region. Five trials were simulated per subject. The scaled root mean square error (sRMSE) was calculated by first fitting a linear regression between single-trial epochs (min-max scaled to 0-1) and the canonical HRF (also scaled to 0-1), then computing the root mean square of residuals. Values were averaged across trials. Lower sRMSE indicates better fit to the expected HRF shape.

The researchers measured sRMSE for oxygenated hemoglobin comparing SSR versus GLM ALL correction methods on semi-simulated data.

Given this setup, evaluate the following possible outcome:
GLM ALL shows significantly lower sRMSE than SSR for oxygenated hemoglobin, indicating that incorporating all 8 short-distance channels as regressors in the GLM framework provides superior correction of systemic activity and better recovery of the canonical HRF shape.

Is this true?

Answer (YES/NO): YES